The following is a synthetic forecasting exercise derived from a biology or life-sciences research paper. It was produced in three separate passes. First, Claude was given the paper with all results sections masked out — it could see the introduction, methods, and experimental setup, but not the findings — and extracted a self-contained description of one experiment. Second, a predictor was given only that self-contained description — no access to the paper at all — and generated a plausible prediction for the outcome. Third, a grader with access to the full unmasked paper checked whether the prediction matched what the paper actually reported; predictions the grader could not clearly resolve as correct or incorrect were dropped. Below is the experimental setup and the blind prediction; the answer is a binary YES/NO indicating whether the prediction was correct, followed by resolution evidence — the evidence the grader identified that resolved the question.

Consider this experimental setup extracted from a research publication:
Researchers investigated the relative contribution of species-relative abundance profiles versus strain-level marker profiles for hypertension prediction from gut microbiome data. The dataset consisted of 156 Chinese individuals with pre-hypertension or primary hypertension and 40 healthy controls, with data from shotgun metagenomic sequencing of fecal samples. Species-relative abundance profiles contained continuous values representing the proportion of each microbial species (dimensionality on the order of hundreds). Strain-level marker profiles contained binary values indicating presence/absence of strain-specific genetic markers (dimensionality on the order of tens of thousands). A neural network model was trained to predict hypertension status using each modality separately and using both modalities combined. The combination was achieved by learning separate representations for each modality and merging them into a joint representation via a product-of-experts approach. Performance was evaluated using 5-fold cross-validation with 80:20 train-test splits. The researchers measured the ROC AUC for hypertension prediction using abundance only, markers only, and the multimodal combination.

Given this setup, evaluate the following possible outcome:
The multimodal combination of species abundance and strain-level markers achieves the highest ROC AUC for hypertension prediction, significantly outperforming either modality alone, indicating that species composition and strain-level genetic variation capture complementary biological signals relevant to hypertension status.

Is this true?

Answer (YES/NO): NO